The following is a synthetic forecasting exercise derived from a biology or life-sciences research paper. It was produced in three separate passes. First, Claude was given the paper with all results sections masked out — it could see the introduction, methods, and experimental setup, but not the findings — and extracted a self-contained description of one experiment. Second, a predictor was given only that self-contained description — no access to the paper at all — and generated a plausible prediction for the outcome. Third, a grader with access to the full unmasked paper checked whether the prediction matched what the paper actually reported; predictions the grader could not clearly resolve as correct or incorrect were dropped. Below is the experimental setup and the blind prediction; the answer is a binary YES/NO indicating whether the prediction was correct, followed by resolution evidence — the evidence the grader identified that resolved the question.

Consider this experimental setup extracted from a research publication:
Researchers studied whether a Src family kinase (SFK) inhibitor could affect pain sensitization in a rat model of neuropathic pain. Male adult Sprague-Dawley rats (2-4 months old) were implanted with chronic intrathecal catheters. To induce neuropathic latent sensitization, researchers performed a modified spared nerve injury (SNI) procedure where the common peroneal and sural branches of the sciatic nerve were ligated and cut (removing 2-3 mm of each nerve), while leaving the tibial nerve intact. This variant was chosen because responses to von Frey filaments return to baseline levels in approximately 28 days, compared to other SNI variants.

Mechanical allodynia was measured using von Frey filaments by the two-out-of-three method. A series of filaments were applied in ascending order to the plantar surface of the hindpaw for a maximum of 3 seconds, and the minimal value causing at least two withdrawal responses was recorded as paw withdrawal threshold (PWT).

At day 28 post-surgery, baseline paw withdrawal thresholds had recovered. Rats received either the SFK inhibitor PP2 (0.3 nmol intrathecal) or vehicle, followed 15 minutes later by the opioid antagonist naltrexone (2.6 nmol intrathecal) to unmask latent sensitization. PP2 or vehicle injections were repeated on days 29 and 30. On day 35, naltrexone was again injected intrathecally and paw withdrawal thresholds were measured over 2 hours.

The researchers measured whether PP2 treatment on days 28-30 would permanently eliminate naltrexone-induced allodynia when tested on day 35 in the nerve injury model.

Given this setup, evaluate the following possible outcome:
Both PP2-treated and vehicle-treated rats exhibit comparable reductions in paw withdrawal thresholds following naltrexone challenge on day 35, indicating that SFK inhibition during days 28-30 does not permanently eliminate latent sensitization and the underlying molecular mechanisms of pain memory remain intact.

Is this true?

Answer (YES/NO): NO